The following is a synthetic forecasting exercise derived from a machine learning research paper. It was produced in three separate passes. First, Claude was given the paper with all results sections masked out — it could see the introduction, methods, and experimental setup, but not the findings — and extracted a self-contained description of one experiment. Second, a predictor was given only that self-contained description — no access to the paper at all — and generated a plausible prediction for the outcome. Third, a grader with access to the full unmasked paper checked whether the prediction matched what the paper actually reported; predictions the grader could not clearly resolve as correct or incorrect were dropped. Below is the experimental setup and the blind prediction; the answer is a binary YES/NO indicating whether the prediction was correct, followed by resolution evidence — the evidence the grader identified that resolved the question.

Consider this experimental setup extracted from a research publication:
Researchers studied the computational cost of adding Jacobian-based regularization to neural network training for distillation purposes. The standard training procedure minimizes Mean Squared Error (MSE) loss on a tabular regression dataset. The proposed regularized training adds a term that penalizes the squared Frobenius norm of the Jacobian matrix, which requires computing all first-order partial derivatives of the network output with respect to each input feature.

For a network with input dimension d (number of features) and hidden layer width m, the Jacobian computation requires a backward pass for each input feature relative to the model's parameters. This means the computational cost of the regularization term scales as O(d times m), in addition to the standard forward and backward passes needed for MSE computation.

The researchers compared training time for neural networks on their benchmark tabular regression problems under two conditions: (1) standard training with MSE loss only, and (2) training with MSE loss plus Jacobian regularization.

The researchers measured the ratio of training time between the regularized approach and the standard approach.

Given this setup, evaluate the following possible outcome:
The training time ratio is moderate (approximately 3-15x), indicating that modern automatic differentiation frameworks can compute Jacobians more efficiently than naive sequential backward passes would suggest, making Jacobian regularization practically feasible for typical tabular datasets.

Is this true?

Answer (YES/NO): YES